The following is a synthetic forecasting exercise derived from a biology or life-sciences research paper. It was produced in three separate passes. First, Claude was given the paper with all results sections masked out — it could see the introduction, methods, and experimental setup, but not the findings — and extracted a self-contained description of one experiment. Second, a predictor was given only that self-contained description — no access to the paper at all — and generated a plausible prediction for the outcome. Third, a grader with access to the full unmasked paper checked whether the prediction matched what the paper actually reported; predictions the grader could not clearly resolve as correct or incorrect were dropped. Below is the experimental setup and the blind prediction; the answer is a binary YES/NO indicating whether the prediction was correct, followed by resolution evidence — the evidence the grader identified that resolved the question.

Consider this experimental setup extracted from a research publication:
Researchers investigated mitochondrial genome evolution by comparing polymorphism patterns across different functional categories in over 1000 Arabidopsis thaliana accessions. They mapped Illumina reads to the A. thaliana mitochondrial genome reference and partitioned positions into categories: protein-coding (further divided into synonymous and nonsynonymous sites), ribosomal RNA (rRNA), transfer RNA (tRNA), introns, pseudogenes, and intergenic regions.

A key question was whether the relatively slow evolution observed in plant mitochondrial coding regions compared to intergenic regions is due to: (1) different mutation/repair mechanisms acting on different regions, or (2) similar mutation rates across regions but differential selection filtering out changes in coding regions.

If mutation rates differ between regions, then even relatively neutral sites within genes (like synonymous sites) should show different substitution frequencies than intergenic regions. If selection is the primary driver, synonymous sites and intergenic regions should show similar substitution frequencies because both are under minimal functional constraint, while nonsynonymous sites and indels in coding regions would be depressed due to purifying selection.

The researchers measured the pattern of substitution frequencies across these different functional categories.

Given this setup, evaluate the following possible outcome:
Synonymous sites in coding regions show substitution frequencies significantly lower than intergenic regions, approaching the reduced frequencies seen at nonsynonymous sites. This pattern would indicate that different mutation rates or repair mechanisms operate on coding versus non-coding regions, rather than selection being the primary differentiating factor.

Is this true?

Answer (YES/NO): NO